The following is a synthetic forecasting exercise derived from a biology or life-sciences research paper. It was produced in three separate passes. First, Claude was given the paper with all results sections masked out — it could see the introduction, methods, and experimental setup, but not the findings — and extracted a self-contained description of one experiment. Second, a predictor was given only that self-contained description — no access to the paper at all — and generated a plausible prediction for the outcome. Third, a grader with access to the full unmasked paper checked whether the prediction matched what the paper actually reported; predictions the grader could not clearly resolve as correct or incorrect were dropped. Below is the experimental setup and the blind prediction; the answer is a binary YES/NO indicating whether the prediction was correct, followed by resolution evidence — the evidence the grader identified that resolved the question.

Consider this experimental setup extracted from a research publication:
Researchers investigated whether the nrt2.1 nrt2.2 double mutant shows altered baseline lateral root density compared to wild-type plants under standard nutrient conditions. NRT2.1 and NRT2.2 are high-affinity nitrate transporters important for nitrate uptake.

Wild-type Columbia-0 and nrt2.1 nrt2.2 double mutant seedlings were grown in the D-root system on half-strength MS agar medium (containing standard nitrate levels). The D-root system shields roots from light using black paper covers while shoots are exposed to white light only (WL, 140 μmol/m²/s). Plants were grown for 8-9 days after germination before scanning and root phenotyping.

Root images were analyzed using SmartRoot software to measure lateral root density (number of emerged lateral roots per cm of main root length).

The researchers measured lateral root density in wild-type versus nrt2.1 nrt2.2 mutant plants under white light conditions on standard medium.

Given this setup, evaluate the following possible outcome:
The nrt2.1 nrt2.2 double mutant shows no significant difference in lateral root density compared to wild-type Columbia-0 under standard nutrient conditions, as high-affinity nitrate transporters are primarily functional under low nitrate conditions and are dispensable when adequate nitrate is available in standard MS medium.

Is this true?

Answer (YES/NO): NO